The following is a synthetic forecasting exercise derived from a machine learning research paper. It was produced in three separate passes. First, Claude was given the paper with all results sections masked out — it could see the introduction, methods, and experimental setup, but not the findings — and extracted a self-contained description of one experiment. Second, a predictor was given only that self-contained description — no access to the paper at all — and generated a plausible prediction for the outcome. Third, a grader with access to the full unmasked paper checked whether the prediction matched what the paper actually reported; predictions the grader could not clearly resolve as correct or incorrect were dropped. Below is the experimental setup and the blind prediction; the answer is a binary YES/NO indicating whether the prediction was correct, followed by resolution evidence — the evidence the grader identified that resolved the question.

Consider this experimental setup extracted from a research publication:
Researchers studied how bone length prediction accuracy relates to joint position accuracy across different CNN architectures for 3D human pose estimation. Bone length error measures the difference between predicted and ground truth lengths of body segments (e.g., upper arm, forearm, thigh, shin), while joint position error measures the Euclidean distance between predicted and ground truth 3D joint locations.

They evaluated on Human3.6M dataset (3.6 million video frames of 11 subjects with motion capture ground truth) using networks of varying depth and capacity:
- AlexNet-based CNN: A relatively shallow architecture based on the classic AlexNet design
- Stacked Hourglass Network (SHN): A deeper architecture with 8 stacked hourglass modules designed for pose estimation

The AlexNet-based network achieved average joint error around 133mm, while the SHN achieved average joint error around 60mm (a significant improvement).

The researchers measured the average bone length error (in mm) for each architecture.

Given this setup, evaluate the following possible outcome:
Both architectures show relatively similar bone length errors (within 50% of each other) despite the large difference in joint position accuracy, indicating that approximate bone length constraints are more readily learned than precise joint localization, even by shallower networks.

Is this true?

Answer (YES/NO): NO